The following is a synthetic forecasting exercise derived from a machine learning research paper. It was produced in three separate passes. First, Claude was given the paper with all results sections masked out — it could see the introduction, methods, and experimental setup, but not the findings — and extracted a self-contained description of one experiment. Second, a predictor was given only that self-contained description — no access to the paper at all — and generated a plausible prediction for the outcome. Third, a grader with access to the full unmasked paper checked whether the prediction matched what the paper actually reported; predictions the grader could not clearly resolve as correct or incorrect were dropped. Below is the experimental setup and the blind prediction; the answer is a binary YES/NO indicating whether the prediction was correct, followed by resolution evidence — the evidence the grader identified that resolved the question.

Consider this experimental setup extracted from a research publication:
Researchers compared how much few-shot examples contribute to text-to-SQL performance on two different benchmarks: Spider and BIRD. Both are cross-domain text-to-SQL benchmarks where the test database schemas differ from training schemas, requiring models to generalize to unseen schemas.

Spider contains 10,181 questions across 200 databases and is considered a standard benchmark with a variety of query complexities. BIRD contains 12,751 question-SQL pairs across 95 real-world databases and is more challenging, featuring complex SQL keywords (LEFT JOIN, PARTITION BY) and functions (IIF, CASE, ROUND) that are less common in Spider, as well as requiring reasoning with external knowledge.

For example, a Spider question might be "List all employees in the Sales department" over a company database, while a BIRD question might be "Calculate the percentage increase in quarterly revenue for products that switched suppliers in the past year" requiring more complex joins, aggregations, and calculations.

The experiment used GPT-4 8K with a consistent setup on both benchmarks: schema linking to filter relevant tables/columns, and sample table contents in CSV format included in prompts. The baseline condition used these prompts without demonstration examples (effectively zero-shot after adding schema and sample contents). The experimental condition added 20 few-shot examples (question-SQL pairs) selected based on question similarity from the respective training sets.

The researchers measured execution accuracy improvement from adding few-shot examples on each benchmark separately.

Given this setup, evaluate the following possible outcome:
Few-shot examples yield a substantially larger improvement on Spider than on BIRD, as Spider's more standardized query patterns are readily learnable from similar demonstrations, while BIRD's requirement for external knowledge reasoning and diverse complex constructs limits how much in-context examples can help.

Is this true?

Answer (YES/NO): NO